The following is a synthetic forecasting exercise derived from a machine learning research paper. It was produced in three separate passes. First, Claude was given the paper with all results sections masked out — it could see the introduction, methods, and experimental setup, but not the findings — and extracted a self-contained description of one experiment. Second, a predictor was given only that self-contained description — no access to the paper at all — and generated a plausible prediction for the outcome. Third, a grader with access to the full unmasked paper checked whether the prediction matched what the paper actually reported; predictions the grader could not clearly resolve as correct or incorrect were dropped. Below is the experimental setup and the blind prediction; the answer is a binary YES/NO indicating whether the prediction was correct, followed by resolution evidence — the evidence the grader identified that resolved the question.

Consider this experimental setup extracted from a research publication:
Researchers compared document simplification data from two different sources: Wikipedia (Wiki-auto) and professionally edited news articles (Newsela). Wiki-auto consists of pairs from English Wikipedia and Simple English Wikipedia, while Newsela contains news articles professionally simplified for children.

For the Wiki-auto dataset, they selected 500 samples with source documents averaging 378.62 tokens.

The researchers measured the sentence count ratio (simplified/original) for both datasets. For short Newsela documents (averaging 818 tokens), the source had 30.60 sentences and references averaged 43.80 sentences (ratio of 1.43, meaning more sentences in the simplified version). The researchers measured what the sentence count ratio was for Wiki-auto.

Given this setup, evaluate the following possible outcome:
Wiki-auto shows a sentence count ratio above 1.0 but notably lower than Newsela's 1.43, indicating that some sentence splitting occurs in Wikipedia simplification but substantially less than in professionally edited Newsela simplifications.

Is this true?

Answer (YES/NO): NO